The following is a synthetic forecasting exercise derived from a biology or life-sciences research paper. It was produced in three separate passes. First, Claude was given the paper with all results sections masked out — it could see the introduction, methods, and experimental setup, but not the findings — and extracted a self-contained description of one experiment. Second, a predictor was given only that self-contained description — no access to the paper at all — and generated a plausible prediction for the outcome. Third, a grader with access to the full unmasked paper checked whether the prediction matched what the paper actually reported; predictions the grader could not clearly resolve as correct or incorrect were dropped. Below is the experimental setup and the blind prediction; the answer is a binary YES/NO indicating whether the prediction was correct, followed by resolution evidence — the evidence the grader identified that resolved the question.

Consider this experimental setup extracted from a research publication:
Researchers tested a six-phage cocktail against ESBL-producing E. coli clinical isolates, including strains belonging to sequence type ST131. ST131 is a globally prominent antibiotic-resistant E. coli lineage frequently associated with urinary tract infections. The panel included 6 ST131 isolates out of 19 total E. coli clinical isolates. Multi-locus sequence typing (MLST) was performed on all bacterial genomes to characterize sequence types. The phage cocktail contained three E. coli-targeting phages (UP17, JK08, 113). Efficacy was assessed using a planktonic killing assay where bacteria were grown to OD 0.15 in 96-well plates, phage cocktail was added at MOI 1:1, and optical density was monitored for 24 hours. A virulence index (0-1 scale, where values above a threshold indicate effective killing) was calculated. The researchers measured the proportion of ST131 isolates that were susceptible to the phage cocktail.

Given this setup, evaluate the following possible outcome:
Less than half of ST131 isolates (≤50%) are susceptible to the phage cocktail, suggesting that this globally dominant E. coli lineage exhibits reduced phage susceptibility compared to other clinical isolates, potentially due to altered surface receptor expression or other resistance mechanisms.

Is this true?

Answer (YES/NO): NO